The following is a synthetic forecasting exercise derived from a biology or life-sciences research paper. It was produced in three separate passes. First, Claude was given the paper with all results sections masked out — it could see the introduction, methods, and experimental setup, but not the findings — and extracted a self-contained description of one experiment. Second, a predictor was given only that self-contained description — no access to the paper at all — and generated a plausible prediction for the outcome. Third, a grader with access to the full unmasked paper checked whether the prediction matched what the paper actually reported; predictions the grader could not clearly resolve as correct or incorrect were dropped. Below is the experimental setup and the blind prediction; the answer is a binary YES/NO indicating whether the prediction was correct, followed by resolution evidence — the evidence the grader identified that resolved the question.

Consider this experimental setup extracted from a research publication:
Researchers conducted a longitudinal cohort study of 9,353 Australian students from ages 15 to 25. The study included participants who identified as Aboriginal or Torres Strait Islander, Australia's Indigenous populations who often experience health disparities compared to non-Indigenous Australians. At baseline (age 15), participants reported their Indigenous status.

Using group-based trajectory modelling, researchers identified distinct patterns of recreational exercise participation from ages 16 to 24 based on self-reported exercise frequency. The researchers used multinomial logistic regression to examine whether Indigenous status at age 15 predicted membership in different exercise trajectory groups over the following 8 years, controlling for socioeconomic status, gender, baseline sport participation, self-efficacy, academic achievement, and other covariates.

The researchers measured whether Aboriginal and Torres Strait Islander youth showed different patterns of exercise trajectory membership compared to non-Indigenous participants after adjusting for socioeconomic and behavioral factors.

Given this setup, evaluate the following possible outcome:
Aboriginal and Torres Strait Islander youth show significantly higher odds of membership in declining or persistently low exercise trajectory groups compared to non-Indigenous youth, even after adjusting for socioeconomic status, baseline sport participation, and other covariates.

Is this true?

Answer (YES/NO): NO